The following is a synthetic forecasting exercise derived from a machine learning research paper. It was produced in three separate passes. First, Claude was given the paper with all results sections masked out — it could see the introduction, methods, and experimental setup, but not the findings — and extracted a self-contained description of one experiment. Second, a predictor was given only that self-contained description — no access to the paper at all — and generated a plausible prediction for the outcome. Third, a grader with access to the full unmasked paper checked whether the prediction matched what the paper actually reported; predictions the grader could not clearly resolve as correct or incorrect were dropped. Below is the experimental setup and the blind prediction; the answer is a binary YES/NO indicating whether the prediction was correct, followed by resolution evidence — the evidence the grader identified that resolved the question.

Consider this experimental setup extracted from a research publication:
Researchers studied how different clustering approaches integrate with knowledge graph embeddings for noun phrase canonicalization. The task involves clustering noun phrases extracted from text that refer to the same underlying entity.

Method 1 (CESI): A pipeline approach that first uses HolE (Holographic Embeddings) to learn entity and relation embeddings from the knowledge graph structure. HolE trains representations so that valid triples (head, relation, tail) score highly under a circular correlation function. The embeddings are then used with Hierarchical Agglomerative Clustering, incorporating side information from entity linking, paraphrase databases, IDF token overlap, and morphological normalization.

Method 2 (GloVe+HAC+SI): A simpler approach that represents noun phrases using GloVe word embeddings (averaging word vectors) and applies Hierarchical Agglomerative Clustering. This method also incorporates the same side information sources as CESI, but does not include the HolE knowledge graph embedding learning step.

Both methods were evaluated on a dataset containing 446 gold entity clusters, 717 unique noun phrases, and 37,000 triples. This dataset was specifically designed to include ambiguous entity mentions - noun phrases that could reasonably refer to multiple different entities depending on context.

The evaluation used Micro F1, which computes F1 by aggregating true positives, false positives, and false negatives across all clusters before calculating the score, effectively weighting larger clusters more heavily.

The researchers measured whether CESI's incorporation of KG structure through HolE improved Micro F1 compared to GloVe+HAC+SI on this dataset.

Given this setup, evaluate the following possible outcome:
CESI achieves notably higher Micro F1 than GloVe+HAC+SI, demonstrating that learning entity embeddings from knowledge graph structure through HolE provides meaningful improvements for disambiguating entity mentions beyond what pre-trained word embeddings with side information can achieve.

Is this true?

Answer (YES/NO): NO